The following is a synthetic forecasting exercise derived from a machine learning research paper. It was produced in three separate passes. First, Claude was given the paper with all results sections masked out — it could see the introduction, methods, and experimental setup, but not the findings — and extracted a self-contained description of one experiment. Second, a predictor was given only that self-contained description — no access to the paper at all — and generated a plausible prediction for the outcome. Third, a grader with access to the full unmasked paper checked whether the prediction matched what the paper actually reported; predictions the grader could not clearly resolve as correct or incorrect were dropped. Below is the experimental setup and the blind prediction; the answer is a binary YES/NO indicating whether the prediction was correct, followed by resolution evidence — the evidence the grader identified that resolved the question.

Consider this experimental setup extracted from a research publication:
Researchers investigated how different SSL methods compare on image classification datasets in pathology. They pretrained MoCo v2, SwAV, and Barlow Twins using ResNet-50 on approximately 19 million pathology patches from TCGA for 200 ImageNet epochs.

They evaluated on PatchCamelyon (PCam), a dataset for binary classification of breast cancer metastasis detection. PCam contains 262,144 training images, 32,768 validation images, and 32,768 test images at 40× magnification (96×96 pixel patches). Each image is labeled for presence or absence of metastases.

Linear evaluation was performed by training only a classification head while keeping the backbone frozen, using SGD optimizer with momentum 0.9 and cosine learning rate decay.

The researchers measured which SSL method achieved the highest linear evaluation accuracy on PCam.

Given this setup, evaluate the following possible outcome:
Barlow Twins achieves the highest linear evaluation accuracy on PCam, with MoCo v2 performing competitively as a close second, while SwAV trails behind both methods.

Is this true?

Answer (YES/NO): YES